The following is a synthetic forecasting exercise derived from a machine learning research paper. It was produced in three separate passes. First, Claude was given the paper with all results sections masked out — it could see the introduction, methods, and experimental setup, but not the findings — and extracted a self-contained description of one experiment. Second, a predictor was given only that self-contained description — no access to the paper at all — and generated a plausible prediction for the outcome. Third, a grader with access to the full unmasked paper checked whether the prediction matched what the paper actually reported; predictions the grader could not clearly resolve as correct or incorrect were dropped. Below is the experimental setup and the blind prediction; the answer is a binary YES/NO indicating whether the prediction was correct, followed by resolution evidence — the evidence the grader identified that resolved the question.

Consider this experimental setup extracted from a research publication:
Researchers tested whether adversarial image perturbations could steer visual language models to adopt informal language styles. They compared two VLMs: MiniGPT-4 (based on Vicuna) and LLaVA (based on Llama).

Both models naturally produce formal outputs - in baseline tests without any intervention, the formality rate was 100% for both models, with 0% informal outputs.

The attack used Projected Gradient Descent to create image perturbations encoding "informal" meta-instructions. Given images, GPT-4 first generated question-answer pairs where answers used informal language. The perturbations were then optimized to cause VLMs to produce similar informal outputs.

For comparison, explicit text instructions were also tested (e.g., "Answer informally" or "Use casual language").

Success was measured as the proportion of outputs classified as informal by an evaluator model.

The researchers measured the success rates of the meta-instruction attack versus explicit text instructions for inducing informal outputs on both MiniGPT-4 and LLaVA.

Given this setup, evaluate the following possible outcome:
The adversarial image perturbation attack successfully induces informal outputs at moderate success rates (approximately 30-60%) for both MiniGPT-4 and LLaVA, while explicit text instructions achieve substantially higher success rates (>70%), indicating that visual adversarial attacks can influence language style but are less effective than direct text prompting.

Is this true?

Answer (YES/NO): NO